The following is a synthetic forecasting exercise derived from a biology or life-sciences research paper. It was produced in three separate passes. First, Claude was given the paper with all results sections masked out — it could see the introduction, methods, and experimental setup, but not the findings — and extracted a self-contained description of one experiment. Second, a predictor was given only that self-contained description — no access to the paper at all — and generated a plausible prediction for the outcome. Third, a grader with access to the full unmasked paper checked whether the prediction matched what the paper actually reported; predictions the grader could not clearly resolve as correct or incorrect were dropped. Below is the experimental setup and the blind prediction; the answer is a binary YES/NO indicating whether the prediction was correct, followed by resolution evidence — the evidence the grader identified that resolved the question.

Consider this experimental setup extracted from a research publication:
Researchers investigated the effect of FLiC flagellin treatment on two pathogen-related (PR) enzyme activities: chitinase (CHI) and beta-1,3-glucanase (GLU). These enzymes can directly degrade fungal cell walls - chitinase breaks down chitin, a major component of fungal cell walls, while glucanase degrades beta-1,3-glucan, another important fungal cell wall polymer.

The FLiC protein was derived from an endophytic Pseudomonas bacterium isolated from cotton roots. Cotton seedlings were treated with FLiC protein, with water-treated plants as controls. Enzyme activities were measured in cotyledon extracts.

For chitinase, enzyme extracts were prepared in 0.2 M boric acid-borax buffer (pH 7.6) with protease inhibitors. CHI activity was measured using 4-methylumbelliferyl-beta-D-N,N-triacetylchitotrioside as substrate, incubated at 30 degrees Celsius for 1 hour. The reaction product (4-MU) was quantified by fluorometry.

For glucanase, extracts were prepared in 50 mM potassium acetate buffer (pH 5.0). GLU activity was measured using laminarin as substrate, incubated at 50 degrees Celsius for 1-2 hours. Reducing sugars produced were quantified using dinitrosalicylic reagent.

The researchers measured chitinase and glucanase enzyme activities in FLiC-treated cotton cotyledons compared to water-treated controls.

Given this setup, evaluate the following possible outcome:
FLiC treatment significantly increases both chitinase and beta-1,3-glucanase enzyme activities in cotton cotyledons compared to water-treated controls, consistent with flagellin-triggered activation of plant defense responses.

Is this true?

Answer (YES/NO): YES